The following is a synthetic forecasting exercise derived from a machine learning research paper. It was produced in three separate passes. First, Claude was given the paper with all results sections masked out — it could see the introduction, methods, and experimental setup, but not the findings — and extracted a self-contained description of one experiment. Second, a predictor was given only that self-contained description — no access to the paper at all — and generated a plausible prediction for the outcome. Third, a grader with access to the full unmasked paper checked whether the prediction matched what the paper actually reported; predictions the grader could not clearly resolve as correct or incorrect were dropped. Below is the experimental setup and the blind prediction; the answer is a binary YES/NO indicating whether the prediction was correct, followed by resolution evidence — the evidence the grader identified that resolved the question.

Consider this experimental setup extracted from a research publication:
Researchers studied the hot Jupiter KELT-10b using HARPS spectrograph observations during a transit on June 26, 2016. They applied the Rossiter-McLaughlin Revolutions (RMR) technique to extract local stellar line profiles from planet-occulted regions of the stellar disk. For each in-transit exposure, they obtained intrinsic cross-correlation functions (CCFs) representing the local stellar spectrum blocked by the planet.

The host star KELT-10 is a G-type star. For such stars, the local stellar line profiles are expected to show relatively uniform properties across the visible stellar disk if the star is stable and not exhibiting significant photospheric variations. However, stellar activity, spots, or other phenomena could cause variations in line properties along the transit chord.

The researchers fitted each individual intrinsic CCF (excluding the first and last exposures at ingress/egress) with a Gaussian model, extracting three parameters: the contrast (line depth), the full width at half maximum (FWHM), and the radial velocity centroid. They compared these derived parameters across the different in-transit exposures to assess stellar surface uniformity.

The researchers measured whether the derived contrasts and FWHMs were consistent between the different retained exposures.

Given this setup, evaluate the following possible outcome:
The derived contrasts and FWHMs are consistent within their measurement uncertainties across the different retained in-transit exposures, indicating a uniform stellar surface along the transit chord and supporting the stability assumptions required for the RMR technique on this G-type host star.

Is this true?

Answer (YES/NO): YES